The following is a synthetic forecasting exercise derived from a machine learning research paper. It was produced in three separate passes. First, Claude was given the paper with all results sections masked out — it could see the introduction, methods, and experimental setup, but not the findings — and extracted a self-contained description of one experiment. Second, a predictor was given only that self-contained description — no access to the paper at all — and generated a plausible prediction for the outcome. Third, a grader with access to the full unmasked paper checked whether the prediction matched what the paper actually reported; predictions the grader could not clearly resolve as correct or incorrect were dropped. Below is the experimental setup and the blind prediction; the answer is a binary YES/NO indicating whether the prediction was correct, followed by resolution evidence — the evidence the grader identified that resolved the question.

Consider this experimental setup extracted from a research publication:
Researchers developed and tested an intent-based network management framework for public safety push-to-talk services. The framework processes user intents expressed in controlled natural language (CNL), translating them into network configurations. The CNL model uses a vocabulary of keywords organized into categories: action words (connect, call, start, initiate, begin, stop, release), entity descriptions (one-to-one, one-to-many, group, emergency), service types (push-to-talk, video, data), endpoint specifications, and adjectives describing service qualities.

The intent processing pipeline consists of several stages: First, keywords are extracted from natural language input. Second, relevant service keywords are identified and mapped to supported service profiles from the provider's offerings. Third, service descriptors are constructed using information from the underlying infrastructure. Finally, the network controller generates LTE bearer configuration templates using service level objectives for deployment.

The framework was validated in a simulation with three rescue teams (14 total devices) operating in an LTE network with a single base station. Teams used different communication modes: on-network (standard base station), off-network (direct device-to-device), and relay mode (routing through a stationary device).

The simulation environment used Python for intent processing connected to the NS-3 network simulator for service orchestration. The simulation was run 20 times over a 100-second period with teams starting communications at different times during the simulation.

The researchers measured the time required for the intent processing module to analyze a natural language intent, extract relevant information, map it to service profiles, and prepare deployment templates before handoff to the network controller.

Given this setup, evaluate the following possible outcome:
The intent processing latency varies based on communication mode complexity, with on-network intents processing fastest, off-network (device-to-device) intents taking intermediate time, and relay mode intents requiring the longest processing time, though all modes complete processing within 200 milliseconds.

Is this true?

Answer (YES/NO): NO